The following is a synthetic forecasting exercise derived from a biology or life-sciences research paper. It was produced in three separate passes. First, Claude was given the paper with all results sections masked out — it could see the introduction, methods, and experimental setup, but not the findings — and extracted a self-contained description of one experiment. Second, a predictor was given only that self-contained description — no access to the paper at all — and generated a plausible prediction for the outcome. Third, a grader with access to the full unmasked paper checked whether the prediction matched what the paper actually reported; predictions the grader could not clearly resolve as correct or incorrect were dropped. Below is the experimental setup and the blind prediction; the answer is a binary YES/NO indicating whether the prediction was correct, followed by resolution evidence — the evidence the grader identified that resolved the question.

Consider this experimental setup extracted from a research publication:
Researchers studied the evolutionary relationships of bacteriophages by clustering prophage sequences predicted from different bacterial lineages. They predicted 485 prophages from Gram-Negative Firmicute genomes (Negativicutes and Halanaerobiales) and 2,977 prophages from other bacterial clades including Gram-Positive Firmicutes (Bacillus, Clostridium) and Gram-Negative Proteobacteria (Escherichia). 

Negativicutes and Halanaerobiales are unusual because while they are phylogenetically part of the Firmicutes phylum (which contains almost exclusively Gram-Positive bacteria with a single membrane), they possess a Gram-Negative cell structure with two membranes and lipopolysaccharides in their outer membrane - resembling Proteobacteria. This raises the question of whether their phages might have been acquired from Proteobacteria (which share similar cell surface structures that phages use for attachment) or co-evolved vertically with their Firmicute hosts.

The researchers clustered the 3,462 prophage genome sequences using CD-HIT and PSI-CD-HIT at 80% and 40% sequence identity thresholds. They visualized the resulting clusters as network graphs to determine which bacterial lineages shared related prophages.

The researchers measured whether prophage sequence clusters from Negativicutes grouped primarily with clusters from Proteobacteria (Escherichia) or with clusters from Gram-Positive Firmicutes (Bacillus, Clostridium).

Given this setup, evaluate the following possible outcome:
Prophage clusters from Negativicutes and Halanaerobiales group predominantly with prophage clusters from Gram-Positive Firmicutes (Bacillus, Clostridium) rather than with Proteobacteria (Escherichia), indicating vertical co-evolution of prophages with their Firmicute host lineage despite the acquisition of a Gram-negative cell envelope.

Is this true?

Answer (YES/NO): YES